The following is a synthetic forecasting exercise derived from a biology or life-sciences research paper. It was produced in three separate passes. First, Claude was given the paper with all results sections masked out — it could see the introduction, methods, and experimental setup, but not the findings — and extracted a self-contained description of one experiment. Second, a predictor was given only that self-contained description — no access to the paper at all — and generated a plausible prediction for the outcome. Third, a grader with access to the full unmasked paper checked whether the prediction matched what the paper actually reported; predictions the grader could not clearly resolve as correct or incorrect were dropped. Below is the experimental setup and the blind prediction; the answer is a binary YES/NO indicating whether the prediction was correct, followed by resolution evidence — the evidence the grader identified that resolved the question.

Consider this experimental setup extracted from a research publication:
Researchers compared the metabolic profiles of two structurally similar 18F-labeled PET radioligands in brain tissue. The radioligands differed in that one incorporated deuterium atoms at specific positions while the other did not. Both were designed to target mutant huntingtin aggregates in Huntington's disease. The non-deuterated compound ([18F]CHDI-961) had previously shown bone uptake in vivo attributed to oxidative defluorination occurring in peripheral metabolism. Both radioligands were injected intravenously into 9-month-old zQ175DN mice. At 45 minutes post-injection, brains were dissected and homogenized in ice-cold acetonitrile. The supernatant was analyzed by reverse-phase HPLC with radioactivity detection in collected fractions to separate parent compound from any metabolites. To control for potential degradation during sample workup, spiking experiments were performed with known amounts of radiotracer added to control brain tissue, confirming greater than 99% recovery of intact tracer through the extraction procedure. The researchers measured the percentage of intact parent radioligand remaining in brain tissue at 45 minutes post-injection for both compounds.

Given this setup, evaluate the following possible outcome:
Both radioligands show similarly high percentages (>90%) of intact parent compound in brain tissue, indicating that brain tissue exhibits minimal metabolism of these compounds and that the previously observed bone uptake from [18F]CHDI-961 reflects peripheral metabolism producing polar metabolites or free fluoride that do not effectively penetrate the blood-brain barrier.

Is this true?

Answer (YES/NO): NO